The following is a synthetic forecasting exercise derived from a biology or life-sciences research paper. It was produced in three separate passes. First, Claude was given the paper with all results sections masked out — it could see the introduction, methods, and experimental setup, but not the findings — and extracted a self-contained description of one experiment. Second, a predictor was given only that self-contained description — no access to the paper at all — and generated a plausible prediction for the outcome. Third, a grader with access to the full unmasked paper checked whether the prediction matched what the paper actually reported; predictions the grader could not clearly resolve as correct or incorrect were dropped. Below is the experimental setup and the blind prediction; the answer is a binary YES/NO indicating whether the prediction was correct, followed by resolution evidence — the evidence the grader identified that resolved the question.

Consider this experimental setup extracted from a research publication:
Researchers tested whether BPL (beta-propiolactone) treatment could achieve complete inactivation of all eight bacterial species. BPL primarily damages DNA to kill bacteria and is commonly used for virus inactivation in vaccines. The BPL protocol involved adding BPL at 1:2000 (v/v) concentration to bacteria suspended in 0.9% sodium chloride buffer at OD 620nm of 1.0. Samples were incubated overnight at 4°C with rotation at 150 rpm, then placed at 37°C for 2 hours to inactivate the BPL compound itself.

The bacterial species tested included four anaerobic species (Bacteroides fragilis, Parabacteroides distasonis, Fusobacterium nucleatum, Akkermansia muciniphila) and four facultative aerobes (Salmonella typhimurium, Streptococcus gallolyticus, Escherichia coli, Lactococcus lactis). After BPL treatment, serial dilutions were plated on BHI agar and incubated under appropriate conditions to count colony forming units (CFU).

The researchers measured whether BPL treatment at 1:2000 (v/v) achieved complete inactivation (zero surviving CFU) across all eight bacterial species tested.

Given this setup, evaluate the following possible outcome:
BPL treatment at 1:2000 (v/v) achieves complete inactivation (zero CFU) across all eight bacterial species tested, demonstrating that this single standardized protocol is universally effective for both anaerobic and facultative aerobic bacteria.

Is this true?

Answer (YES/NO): YES